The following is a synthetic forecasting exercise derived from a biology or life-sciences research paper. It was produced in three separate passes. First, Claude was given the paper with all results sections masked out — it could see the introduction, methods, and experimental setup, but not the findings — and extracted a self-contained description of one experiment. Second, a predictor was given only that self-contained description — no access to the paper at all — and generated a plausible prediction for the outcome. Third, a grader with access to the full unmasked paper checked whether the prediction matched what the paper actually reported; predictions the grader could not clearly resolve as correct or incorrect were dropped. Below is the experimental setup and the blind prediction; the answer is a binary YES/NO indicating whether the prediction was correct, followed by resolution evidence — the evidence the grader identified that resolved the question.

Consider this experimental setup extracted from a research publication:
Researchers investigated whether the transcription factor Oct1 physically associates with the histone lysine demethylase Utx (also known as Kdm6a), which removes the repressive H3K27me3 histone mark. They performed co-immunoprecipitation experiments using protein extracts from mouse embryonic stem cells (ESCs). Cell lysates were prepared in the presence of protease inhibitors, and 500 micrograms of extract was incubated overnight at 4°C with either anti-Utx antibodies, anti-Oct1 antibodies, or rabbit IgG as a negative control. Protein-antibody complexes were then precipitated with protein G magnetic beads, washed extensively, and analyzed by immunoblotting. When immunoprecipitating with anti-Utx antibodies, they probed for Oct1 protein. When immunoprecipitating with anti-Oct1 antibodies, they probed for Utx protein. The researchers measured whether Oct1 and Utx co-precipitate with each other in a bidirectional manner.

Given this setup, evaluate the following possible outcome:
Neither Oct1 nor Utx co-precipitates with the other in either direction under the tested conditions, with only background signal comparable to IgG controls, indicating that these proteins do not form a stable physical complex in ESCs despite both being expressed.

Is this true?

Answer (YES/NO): NO